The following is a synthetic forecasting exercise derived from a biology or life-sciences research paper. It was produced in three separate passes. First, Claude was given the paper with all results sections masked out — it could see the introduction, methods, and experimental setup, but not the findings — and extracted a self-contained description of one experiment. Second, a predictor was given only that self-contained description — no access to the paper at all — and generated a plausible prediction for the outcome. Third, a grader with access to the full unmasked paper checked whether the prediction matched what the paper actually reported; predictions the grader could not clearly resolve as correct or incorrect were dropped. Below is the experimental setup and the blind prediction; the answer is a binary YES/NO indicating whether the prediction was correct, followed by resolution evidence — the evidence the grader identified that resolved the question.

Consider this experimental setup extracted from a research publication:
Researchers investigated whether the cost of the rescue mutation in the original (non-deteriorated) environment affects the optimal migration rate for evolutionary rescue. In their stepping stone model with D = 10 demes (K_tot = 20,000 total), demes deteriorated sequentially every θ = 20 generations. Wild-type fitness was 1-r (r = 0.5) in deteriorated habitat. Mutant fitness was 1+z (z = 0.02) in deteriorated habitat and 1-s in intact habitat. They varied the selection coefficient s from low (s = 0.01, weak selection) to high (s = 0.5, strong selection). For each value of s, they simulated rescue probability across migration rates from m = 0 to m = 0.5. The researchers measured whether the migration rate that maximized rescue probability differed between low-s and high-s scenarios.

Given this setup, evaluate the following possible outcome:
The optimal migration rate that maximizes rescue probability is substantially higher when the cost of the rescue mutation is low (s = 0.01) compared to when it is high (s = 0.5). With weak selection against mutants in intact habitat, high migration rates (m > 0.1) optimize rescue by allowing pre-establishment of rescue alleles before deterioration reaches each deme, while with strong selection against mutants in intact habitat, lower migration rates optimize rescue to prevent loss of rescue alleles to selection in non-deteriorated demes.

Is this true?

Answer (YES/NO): NO